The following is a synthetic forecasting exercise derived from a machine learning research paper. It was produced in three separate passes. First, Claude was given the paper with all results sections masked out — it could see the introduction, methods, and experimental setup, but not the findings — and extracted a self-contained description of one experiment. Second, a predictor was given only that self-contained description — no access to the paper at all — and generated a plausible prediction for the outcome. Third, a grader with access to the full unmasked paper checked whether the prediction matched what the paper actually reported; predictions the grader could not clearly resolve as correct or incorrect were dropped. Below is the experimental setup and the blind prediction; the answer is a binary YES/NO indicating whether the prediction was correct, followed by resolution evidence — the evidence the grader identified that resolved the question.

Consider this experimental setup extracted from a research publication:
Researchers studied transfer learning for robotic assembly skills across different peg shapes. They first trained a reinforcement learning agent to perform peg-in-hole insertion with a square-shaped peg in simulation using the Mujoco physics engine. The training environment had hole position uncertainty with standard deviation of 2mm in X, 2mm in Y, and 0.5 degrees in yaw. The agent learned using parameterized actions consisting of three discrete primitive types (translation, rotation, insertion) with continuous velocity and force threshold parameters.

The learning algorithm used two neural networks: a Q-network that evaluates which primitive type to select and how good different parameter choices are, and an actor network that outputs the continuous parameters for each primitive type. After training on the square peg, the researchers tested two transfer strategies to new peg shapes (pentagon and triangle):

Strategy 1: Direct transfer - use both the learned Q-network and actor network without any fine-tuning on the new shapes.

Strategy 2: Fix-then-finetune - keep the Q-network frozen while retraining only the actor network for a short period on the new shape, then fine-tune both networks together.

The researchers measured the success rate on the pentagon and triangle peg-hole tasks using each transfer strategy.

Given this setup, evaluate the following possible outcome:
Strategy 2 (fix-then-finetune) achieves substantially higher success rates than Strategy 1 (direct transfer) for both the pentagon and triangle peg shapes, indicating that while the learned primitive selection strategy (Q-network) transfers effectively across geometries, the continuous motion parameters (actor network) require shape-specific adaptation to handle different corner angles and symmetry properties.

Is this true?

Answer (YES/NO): NO